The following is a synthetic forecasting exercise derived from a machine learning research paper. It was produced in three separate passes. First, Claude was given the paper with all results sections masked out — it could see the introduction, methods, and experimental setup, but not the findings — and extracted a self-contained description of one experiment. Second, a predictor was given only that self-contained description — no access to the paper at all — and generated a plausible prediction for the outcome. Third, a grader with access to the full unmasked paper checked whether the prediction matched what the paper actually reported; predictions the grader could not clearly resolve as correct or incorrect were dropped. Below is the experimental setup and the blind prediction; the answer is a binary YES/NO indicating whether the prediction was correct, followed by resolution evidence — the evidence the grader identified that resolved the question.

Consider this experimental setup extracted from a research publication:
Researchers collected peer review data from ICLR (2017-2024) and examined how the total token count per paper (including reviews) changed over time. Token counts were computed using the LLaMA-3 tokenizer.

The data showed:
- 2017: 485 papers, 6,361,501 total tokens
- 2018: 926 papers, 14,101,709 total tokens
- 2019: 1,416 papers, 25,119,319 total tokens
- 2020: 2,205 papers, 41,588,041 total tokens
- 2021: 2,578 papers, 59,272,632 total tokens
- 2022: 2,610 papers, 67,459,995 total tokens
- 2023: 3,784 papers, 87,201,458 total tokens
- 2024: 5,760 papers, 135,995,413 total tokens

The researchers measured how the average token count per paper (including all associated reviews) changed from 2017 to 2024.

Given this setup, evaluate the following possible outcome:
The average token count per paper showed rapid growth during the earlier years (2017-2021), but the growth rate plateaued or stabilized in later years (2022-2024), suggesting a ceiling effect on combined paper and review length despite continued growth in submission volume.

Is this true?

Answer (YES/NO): NO